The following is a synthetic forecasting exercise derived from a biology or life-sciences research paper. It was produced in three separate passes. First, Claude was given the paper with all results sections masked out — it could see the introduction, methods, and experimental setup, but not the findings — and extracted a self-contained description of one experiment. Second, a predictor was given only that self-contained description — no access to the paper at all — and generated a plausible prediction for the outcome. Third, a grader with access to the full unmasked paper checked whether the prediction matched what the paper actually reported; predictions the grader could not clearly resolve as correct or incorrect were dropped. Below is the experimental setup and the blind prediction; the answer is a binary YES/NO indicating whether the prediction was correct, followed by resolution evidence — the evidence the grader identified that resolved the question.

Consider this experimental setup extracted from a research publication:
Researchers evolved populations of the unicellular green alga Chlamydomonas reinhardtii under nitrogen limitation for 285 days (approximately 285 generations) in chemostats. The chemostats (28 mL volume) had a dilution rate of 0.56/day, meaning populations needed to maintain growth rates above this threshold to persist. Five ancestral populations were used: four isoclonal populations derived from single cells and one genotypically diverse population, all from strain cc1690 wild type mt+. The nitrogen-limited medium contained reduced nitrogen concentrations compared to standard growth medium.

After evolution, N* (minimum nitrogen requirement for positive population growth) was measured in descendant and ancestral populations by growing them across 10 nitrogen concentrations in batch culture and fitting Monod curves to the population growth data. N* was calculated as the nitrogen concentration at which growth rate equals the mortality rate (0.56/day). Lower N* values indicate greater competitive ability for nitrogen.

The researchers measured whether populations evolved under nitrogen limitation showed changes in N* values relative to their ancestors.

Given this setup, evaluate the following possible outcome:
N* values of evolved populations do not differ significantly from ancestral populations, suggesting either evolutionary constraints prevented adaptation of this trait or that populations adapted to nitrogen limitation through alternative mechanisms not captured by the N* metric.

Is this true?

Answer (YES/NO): NO